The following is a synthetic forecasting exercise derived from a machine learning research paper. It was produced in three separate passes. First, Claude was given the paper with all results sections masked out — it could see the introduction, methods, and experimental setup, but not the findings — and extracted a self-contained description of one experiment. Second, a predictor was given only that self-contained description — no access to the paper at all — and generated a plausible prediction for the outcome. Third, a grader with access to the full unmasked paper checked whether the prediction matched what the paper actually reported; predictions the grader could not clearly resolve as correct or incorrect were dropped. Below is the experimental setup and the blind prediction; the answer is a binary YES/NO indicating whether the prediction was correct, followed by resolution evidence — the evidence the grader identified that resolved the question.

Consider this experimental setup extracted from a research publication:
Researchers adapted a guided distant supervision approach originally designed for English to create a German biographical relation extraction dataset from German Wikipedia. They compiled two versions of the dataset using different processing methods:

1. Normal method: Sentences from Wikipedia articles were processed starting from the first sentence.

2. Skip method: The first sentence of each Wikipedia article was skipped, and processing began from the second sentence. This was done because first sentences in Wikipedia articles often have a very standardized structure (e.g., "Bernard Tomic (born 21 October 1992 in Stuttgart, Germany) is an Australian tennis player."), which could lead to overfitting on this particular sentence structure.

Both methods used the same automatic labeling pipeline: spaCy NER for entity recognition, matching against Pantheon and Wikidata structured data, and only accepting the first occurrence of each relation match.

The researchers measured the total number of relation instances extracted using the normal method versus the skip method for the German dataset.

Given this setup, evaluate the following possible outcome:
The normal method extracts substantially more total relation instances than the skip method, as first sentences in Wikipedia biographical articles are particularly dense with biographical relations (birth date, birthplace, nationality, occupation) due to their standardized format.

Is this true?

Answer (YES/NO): YES